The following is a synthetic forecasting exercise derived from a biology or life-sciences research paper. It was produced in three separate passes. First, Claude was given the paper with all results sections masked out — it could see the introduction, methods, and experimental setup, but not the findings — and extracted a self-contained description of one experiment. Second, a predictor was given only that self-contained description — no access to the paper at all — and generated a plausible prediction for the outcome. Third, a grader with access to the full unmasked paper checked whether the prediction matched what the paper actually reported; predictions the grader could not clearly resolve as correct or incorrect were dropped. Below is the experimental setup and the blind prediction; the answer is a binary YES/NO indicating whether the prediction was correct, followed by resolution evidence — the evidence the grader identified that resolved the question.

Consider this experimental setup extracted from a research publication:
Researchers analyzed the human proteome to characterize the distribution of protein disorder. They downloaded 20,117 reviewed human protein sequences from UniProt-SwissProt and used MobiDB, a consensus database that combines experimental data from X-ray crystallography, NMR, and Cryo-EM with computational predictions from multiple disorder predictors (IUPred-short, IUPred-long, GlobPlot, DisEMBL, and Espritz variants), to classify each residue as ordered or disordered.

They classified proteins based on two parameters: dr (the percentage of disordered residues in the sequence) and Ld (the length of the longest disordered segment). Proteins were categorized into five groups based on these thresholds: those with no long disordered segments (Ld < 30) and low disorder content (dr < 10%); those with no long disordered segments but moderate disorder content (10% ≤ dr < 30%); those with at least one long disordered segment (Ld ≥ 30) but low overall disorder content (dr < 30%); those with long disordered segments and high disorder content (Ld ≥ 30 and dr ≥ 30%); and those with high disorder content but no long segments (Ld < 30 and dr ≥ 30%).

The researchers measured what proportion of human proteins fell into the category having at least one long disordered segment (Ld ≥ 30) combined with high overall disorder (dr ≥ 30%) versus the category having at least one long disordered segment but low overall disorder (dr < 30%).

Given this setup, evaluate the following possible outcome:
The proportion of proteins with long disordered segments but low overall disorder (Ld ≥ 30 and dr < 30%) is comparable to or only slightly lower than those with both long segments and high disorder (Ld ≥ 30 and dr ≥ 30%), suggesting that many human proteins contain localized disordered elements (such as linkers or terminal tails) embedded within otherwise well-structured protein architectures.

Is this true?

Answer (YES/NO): YES